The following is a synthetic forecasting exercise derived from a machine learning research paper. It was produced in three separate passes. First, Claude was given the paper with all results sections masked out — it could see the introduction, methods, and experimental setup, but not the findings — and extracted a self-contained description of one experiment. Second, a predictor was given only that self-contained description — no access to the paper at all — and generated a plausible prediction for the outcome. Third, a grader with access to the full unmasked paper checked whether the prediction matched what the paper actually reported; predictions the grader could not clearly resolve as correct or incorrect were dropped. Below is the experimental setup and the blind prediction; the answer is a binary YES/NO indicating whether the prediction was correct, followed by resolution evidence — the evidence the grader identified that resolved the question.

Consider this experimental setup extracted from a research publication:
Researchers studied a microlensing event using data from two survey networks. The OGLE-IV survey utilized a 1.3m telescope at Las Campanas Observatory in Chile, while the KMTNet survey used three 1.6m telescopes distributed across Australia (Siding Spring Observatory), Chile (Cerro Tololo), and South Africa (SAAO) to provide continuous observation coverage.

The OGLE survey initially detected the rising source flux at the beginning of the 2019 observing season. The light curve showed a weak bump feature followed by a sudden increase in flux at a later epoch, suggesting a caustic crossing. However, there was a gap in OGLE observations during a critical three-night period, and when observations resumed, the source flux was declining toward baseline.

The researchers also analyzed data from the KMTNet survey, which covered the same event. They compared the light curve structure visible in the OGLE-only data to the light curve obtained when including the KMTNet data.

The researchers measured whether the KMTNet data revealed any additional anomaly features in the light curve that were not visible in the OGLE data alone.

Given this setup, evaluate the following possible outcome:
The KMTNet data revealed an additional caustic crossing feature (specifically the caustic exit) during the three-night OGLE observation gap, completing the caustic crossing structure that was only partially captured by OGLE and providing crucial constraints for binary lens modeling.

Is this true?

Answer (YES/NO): NO